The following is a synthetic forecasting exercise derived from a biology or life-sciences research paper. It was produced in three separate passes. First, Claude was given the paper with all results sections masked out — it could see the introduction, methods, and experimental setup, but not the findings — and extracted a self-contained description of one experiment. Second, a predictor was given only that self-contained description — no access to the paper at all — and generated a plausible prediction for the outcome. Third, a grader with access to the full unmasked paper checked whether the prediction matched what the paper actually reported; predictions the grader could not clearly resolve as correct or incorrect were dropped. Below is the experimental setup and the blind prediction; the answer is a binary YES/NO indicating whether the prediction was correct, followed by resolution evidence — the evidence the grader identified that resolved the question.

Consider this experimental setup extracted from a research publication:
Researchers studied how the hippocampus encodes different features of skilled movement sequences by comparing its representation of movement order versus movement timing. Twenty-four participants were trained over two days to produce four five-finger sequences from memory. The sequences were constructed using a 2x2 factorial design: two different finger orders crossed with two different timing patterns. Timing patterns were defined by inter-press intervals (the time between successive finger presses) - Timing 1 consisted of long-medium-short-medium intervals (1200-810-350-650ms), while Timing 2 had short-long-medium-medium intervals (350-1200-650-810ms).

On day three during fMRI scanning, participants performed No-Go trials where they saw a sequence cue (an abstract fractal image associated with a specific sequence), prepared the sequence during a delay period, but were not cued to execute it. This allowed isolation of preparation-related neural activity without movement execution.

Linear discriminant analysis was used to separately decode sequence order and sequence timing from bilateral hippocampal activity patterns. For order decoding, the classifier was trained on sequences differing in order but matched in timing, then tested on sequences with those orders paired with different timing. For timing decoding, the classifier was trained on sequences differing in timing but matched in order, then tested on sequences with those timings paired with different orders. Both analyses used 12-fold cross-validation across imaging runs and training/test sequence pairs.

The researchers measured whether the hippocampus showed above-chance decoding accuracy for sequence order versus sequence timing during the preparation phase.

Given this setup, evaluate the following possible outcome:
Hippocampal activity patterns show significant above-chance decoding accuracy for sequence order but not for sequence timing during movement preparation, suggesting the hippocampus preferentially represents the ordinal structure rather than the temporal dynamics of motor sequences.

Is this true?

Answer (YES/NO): YES